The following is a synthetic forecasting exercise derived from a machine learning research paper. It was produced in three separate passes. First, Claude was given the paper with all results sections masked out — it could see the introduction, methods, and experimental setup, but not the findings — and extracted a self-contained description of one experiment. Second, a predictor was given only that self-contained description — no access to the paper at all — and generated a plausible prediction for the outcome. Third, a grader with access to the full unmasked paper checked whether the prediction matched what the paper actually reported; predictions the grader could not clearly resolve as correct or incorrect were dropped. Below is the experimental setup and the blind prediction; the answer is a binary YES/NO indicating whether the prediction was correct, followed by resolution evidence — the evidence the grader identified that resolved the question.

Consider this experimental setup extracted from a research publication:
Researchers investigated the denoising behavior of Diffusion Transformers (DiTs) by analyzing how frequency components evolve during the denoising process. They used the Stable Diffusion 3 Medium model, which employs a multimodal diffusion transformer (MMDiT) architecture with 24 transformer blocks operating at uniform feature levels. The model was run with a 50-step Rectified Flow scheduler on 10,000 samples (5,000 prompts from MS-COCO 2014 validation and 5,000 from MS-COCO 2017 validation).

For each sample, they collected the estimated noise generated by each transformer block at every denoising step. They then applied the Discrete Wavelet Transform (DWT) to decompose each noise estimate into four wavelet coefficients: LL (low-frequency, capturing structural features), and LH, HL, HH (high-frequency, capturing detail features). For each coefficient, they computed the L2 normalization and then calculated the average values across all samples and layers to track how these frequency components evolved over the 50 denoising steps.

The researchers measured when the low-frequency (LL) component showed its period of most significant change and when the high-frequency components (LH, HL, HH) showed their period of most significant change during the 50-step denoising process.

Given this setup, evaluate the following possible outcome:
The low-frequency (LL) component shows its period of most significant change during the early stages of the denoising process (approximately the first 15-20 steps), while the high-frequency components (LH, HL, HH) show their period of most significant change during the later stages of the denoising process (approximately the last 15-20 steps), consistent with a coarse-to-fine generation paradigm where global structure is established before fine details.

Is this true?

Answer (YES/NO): NO